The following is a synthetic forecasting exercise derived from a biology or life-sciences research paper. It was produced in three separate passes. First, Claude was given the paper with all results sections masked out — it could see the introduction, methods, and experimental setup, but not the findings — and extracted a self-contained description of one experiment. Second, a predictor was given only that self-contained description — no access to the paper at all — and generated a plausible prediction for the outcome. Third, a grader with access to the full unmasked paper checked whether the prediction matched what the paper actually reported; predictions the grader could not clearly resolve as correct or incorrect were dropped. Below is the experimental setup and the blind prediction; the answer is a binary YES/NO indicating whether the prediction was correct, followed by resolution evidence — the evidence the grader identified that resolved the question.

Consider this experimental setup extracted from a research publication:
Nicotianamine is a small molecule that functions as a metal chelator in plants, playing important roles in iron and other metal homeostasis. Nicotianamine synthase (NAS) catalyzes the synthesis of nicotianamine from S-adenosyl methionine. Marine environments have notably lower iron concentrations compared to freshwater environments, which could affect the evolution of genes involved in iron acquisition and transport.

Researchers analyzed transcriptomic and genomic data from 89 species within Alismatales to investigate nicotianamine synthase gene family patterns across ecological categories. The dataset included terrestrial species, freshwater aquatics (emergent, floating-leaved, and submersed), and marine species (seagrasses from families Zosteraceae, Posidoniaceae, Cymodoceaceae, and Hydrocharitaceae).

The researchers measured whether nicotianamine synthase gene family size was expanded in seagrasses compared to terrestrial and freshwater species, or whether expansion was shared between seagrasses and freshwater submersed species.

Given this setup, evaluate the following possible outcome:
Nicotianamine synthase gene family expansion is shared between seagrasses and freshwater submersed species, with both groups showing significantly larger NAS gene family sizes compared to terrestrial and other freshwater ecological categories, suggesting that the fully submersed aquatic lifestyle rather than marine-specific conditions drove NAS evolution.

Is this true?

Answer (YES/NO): YES